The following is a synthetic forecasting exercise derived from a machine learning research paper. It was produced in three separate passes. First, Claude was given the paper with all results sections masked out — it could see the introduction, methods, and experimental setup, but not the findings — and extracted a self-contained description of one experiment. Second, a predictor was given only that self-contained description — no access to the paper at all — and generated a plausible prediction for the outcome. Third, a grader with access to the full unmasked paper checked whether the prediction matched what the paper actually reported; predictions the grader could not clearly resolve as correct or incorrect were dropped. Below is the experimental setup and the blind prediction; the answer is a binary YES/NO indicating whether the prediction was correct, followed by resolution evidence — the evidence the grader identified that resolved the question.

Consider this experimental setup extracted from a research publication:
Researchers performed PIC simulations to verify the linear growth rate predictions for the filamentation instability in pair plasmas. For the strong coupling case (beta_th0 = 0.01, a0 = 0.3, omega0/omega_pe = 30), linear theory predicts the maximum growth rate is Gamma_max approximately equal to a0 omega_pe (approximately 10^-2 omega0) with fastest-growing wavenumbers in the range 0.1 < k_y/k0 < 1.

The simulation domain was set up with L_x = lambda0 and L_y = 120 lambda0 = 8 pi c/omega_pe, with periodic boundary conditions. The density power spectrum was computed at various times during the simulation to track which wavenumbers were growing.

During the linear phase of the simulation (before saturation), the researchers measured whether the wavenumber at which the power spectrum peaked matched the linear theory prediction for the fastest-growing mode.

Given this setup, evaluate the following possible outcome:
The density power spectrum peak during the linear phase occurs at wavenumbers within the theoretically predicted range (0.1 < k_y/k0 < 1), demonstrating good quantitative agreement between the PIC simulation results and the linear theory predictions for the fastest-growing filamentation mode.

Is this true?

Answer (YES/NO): YES